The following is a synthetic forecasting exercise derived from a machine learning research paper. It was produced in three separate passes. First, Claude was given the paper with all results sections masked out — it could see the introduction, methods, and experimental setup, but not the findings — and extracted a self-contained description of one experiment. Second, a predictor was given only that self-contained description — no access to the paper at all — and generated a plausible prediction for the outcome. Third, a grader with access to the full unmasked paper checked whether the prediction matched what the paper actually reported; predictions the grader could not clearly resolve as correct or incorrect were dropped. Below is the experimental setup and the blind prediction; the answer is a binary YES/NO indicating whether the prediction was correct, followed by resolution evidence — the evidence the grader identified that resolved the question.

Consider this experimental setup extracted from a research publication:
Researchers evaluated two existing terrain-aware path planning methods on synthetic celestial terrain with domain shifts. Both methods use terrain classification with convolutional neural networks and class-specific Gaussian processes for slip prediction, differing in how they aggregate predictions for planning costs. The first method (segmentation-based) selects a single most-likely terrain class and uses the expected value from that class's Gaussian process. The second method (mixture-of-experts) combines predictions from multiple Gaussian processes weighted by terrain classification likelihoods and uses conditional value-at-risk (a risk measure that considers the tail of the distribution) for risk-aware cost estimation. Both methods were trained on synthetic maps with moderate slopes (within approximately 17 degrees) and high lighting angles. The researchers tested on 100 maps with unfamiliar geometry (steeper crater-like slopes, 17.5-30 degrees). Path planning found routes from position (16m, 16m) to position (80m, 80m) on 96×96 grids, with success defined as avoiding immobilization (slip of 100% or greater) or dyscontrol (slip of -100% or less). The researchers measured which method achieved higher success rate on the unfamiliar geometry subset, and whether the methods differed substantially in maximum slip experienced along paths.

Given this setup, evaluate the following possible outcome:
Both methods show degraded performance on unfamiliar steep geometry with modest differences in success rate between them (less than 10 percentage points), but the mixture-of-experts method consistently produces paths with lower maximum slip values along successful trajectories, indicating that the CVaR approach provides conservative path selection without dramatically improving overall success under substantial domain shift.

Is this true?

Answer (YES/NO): YES